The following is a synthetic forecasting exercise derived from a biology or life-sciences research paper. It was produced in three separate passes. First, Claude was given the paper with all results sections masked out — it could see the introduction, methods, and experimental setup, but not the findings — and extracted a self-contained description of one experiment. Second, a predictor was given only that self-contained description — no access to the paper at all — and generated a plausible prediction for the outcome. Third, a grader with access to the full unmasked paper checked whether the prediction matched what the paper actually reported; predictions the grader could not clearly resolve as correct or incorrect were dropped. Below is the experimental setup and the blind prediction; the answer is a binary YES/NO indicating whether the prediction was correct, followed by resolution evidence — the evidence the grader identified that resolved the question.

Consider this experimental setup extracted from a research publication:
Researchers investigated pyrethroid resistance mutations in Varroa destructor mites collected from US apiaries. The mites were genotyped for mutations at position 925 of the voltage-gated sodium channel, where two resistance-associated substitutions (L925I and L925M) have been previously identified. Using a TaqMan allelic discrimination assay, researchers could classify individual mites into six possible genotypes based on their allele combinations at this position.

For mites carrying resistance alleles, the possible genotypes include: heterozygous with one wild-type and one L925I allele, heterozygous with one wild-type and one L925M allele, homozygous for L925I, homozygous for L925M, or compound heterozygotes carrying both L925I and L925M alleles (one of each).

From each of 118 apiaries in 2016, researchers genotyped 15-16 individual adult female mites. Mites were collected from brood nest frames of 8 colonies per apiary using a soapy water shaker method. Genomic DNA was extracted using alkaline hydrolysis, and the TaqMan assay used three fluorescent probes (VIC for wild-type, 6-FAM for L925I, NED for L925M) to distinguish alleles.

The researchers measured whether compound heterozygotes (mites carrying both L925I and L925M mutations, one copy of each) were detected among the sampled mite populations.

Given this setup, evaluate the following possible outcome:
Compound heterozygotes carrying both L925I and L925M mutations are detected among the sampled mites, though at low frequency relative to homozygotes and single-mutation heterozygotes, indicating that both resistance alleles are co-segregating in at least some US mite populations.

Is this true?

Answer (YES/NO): YES